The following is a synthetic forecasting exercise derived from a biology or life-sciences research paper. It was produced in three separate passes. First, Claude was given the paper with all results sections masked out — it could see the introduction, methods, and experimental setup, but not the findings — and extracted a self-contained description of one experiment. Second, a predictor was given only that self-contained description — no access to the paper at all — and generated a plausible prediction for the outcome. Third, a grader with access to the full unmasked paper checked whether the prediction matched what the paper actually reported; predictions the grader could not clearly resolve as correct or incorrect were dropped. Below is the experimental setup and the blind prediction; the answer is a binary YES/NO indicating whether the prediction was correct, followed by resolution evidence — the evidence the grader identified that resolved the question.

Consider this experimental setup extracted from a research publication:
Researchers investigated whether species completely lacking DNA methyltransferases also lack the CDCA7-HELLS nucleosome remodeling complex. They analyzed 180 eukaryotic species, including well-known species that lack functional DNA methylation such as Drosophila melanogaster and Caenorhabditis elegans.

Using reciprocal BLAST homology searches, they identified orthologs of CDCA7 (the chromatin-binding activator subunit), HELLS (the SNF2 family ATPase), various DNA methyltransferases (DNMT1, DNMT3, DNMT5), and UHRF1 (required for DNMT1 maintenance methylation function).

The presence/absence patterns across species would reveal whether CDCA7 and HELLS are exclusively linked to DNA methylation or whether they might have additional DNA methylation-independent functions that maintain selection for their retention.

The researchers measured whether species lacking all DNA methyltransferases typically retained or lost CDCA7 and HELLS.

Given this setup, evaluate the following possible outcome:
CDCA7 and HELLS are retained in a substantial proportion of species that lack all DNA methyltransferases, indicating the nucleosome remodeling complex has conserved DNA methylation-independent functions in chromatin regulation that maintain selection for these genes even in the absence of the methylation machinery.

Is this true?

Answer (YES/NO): NO